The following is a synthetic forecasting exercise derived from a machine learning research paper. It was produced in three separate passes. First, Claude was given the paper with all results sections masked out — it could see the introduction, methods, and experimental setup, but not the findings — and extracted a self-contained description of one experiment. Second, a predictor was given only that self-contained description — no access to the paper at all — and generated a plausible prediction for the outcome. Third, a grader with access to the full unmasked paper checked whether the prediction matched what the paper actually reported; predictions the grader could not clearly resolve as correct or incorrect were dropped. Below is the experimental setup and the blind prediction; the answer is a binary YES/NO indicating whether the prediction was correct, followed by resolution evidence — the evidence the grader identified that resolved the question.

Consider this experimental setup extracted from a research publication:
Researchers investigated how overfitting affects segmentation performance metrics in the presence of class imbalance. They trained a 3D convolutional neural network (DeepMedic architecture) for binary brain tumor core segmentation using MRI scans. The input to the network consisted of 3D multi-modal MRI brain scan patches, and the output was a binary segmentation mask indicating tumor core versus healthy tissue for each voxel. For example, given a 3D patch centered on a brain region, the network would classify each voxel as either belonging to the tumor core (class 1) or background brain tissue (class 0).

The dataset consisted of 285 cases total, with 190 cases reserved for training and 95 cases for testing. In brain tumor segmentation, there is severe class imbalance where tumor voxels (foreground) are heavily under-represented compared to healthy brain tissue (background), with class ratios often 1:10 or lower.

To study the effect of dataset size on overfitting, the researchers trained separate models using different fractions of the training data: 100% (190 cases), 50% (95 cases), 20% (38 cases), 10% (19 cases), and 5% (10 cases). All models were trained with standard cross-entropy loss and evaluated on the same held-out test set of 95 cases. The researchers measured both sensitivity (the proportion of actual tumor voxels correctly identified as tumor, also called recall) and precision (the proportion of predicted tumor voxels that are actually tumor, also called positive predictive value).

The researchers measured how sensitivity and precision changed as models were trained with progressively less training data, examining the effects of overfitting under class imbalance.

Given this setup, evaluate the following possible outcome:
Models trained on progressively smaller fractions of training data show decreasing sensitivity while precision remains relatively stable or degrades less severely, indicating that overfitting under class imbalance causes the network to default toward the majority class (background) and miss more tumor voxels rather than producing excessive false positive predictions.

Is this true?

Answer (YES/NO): YES